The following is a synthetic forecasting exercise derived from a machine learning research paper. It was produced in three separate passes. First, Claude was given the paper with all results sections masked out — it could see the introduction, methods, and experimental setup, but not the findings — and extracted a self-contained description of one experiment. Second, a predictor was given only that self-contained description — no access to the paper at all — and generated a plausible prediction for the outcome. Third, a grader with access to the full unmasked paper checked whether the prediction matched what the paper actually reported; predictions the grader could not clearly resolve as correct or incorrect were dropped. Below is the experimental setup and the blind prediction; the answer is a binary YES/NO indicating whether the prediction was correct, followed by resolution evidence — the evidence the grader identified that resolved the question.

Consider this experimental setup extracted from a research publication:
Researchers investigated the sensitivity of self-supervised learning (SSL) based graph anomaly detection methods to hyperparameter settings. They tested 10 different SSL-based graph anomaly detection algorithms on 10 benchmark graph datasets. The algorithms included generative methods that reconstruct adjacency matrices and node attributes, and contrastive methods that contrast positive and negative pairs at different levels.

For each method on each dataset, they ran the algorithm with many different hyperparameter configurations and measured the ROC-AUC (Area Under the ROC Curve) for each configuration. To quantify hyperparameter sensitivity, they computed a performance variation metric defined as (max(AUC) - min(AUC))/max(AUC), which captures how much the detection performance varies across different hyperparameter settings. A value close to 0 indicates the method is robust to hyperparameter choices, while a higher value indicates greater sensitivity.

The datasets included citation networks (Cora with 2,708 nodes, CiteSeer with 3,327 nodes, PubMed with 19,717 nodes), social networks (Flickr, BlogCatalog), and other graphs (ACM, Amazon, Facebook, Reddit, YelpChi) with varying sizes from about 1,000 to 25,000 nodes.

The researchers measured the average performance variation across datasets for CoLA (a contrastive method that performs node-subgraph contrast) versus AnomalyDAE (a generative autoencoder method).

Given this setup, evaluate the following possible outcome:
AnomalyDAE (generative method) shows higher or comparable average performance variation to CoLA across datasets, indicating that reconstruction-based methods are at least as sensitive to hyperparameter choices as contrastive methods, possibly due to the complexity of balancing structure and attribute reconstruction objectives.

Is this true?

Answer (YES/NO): YES